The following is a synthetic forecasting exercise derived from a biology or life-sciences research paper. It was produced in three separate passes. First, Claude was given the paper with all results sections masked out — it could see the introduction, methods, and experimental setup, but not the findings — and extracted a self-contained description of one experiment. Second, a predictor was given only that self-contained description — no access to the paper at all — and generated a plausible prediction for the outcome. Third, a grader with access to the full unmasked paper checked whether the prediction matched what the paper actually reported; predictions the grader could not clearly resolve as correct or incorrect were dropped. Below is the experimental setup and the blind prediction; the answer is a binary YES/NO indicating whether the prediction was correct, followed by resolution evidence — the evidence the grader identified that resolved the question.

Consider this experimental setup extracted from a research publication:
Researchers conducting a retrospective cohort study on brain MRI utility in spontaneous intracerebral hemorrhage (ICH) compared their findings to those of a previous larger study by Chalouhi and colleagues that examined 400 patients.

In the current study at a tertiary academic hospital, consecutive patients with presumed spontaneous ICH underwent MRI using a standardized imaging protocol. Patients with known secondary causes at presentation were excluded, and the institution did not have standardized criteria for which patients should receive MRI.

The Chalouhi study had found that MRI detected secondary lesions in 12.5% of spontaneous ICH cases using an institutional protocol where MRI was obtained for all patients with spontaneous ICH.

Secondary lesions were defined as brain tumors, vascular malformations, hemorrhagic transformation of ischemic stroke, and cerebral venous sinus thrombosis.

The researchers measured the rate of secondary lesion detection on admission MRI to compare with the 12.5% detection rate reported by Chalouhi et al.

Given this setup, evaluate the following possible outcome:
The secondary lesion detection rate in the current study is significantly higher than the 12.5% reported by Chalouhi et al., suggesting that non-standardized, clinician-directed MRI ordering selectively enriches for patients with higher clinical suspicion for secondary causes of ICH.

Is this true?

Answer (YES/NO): NO